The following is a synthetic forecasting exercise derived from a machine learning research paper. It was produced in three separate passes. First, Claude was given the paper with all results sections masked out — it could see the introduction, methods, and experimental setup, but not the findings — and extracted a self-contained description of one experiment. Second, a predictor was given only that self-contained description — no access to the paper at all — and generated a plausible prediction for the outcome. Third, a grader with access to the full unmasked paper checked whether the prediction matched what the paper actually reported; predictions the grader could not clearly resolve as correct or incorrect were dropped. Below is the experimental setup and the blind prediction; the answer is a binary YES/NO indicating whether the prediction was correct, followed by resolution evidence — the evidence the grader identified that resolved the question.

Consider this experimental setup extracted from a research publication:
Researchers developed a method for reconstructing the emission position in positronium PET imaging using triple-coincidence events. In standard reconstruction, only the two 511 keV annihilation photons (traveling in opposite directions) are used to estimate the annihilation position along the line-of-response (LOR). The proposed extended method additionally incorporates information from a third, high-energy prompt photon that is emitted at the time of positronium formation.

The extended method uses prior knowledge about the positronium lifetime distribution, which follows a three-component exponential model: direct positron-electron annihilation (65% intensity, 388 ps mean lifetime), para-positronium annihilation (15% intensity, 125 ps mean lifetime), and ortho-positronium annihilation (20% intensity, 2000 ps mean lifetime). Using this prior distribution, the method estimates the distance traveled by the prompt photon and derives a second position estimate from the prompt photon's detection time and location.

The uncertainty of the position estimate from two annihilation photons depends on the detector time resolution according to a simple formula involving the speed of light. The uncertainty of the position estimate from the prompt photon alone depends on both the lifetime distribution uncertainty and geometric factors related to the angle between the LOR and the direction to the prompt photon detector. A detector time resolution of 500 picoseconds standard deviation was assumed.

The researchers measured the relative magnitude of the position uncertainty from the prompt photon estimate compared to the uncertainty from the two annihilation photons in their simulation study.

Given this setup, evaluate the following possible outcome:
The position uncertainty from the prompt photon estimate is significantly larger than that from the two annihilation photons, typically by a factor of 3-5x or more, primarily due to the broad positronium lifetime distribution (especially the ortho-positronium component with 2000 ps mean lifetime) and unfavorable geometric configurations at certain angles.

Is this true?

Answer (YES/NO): YES